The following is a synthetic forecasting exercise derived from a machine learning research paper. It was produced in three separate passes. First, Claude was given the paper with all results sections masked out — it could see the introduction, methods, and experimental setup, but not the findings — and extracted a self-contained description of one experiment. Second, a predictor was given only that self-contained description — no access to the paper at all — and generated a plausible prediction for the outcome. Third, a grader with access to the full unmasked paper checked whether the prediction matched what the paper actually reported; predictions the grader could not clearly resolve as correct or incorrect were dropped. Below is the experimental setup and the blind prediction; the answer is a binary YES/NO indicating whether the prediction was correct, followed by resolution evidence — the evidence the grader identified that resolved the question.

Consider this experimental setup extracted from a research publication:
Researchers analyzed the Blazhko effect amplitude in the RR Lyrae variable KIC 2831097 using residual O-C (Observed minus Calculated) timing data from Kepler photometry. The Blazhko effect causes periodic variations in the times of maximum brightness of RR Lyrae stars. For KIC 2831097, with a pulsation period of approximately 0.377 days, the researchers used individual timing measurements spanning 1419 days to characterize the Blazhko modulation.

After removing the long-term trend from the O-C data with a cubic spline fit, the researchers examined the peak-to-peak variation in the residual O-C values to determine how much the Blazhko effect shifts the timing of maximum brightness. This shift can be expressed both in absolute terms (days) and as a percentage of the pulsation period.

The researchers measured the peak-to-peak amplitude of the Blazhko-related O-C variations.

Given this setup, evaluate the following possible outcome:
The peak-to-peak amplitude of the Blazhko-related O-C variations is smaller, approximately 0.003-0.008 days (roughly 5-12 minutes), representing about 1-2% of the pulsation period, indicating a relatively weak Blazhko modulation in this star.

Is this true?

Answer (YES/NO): YES